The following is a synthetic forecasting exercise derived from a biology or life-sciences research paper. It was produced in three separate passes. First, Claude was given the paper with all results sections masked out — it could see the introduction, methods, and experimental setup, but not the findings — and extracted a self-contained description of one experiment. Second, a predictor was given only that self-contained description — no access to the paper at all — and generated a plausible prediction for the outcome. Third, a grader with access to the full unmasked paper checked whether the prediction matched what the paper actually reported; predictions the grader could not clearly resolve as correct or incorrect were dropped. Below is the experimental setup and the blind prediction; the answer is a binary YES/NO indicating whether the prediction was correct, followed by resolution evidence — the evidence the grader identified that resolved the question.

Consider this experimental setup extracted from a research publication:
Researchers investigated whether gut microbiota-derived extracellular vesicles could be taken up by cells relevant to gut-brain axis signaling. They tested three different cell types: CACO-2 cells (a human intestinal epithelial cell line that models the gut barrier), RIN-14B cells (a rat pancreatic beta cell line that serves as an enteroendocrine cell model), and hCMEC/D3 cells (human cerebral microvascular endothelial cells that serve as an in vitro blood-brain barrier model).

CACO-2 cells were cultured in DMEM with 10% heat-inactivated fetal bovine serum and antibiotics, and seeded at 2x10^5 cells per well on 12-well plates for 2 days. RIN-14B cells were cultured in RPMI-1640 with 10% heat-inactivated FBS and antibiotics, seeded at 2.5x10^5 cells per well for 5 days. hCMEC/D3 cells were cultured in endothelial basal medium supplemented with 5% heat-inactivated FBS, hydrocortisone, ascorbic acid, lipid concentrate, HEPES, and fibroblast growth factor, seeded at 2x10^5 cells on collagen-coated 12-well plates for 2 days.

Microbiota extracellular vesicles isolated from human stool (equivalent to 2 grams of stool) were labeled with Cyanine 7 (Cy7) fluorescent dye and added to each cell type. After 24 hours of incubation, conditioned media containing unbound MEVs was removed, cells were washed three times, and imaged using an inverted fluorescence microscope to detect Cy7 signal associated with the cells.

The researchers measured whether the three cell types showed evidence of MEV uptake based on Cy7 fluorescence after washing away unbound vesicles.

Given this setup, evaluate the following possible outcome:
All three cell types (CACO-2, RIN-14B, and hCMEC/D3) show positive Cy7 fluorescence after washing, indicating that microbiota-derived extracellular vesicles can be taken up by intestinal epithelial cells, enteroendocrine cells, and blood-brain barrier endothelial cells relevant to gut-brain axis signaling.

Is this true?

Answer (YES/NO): YES